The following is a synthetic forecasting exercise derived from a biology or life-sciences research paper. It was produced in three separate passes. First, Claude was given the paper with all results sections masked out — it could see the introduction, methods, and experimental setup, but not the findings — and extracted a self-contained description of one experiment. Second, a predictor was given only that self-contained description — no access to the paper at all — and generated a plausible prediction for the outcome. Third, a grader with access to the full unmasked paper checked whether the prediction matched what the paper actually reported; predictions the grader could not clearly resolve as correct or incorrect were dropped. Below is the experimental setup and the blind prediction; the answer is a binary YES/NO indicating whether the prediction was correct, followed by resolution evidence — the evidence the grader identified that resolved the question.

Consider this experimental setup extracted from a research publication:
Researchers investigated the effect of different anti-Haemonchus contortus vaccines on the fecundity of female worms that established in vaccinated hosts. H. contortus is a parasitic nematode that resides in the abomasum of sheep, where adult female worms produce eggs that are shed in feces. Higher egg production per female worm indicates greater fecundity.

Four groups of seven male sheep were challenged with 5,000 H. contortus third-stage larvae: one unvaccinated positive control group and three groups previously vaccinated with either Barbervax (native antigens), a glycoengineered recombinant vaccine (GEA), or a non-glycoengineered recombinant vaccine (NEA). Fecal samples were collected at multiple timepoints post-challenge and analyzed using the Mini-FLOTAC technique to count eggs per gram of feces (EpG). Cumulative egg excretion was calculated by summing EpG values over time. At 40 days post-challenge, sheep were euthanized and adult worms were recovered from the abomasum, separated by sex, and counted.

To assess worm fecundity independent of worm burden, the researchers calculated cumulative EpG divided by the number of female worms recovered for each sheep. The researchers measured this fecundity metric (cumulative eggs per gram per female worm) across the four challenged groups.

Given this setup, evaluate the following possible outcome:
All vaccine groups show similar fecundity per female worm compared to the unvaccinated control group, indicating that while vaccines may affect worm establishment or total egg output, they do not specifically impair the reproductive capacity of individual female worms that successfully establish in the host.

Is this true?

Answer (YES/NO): NO